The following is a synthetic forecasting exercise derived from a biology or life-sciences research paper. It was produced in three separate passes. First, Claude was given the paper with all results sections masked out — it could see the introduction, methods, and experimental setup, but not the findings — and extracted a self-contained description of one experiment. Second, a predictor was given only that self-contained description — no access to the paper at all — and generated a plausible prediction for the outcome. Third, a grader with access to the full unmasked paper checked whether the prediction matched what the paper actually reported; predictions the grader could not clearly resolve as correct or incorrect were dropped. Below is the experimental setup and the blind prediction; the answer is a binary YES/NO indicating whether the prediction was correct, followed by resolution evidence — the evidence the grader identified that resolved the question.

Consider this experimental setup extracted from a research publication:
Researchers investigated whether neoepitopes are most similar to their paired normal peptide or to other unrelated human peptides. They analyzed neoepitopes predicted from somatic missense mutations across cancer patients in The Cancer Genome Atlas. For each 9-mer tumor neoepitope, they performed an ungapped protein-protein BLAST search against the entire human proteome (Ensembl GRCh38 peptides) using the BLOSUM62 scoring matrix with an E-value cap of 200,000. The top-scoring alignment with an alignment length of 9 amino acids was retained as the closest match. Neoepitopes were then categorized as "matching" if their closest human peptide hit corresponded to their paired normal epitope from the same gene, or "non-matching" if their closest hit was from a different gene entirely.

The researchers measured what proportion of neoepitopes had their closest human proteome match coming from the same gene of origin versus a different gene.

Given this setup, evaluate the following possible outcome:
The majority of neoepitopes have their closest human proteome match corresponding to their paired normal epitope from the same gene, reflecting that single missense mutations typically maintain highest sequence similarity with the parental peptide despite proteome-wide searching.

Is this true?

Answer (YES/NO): YES